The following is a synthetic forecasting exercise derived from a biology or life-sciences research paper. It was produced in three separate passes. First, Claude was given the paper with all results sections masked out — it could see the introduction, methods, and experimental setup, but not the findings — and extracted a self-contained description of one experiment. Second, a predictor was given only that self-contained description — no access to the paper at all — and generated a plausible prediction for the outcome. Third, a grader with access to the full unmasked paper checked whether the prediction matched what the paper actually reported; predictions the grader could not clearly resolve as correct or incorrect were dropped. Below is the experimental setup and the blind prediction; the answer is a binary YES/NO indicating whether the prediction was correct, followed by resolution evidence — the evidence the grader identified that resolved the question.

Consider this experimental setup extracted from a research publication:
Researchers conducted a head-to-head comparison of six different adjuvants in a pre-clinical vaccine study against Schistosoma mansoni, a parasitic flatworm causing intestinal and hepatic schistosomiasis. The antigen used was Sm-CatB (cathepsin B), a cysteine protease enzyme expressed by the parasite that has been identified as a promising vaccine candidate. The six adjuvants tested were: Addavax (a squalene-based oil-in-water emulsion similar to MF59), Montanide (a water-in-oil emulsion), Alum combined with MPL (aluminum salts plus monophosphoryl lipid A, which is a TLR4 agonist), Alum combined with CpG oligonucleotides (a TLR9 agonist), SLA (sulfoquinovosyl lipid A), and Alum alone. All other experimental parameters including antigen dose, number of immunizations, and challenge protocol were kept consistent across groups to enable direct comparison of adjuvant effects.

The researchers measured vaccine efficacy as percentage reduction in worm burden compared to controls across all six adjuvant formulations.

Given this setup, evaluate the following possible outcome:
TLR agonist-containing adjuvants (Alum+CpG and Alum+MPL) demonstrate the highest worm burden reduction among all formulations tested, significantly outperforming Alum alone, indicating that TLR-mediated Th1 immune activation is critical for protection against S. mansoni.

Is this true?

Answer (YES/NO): NO